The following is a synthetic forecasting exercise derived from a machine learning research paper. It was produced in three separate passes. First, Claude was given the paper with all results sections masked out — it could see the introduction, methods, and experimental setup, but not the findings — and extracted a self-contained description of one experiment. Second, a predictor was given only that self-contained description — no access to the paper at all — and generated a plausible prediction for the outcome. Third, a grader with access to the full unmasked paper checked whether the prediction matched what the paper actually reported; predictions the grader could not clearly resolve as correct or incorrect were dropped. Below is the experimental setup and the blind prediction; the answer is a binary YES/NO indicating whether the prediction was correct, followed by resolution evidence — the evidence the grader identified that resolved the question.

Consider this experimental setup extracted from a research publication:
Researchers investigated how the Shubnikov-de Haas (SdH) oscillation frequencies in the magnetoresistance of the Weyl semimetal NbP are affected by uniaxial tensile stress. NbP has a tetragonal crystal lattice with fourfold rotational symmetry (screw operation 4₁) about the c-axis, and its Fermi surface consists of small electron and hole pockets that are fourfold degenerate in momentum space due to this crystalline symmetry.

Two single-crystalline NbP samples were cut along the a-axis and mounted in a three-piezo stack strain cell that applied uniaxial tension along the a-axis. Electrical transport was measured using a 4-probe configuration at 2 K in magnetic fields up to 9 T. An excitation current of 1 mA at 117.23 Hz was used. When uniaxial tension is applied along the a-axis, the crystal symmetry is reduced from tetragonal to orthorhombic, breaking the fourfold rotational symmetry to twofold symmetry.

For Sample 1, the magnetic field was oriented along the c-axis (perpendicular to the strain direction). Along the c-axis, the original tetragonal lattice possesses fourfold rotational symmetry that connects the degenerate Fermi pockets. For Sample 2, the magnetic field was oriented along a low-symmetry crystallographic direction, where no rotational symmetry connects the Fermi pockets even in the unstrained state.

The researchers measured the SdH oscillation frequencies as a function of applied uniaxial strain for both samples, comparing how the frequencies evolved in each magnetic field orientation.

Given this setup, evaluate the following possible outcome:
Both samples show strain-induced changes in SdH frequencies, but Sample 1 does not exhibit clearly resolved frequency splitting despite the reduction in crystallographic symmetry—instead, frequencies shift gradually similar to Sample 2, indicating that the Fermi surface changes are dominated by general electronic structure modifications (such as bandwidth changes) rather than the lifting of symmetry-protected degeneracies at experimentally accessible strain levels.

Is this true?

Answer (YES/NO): NO